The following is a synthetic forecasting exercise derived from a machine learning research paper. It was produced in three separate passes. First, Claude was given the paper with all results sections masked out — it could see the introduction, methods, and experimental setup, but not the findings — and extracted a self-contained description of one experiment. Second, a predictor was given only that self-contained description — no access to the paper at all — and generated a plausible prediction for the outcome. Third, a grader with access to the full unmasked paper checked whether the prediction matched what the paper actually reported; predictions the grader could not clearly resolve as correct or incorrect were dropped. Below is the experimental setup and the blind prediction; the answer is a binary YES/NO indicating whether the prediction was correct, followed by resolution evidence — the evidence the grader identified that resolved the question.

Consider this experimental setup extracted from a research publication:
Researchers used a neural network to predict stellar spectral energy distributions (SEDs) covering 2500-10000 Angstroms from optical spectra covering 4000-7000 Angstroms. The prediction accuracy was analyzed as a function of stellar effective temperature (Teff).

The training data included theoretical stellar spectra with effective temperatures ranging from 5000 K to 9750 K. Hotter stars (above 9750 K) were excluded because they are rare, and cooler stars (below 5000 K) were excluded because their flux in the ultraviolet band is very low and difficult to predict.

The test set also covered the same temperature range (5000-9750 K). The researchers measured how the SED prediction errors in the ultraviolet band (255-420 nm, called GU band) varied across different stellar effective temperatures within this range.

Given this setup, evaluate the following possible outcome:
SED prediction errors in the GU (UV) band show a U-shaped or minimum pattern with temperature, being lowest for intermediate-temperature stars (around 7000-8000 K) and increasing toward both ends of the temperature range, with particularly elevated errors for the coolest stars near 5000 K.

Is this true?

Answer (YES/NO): NO